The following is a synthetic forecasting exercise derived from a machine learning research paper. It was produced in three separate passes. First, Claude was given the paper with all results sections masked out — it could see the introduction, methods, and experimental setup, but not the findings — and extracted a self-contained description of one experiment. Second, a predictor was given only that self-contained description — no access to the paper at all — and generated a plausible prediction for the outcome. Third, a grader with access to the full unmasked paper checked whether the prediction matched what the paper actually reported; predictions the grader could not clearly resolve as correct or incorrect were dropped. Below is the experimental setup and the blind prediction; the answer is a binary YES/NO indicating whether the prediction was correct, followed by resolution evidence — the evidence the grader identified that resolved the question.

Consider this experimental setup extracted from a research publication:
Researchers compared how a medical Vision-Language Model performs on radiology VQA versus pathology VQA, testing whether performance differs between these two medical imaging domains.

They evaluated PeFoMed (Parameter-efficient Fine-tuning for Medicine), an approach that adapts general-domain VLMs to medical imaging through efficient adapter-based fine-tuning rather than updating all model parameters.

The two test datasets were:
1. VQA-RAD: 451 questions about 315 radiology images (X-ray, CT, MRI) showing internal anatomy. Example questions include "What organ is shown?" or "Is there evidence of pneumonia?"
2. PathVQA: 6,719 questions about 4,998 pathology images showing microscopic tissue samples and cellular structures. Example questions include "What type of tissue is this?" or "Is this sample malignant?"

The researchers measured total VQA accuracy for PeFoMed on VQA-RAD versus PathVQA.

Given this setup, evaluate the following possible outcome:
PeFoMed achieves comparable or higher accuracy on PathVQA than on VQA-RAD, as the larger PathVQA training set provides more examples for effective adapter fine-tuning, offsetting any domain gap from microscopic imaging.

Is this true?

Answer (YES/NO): NO